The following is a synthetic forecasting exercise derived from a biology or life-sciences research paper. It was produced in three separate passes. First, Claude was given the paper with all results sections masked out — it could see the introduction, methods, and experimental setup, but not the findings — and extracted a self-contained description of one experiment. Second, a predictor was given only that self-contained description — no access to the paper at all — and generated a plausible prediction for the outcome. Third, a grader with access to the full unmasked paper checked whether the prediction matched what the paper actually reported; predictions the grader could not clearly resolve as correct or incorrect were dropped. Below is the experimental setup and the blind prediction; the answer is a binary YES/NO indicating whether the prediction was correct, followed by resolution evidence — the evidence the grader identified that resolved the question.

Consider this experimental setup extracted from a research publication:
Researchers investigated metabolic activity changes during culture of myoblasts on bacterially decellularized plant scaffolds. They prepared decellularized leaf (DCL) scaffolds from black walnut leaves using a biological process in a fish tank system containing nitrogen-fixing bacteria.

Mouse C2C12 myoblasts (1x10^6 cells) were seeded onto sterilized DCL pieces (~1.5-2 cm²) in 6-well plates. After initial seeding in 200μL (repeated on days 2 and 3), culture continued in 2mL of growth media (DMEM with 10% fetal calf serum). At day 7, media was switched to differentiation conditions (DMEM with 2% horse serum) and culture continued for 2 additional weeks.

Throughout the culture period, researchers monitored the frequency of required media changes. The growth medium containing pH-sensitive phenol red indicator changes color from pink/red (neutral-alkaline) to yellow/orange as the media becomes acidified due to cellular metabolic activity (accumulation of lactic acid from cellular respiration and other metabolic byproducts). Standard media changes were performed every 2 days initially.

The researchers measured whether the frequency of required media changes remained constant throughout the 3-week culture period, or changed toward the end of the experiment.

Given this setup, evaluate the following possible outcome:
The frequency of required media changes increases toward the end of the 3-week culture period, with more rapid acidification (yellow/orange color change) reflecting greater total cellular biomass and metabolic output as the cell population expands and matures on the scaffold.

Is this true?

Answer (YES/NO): YES